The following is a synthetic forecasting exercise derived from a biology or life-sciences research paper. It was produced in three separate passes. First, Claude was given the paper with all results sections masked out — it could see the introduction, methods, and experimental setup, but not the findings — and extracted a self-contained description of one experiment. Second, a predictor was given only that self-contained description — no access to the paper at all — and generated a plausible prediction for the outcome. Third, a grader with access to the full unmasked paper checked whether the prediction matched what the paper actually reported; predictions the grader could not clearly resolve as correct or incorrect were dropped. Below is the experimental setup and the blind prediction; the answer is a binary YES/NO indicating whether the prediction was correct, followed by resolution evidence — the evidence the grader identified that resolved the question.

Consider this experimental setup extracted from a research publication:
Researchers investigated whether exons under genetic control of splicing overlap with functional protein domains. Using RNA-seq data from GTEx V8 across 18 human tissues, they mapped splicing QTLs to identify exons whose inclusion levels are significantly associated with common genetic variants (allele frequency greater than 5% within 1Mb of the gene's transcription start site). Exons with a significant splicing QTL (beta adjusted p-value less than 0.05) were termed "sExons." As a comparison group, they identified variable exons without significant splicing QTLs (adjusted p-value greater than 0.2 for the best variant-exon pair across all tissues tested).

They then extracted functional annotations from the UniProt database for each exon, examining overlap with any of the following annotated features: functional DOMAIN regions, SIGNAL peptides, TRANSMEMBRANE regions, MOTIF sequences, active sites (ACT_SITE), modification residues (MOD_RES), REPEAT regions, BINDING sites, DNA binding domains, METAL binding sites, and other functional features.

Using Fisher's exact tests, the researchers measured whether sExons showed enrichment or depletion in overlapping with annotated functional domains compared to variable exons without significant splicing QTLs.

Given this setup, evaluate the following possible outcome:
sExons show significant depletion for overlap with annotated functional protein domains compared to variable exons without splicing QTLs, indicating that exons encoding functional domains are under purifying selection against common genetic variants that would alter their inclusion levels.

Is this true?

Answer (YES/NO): NO